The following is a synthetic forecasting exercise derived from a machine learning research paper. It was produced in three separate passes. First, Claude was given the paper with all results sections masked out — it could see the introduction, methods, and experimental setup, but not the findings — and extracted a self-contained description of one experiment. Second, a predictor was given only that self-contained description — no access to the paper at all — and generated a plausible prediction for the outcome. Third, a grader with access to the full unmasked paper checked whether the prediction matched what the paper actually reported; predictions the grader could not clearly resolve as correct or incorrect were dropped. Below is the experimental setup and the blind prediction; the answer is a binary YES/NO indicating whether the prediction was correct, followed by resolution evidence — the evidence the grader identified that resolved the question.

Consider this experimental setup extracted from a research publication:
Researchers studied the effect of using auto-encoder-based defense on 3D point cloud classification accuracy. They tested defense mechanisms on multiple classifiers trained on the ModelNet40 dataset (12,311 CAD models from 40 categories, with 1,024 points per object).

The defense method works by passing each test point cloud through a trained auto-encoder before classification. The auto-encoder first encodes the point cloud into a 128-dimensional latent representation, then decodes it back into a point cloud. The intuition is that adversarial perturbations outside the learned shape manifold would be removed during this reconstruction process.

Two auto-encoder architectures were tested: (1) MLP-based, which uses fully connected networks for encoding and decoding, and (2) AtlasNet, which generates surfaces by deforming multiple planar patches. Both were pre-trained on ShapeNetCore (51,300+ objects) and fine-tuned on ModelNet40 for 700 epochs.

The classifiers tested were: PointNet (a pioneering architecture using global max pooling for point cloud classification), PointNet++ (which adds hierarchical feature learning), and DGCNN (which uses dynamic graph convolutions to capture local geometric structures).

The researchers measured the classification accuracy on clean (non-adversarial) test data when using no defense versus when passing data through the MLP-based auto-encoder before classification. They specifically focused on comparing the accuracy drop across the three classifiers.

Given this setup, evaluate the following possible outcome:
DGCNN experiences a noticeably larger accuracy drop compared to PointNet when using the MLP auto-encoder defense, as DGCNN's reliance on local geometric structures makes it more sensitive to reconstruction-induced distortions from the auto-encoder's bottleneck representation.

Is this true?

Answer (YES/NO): YES